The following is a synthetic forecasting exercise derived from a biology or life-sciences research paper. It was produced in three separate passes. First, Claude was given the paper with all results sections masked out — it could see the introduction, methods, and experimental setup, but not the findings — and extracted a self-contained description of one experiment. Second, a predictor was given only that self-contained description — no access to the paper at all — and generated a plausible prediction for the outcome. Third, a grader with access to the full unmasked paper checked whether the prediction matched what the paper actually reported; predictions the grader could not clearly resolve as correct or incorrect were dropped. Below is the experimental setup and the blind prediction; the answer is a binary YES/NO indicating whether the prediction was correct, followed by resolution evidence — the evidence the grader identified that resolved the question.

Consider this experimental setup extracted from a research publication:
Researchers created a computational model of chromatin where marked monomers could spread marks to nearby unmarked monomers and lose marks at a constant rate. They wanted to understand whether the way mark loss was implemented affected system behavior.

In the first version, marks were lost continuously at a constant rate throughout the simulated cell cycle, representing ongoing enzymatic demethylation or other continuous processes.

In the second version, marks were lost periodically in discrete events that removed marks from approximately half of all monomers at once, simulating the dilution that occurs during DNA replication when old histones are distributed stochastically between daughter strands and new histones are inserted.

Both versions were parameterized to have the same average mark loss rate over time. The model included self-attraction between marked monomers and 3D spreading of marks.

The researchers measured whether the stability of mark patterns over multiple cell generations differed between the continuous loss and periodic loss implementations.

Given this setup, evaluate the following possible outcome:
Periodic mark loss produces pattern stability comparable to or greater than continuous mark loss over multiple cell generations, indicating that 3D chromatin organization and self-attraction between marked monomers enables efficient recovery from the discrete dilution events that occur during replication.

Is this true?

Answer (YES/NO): YES